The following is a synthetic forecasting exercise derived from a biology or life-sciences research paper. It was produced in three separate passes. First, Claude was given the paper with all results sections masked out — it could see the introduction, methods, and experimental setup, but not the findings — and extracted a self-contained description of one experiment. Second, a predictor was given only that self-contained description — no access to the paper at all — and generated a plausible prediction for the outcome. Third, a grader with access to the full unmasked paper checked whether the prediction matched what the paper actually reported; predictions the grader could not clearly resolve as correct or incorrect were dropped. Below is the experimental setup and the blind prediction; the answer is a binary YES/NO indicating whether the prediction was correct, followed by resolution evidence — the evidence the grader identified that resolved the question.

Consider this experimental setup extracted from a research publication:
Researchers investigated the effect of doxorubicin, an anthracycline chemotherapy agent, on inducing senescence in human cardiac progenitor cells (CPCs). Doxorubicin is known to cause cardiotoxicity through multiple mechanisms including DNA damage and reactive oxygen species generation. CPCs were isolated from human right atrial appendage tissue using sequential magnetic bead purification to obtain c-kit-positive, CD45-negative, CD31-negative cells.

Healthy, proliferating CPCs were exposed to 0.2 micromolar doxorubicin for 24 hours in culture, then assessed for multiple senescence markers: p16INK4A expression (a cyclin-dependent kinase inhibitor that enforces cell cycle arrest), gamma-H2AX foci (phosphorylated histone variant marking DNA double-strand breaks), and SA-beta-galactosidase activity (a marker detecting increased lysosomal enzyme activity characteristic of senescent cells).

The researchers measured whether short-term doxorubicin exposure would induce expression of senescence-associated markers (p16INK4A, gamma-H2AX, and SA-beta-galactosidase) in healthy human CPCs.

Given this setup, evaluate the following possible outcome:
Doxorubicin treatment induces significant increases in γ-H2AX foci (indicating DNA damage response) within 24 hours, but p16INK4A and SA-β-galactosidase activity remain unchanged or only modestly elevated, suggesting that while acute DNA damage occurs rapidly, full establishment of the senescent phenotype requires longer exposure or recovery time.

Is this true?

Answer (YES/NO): NO